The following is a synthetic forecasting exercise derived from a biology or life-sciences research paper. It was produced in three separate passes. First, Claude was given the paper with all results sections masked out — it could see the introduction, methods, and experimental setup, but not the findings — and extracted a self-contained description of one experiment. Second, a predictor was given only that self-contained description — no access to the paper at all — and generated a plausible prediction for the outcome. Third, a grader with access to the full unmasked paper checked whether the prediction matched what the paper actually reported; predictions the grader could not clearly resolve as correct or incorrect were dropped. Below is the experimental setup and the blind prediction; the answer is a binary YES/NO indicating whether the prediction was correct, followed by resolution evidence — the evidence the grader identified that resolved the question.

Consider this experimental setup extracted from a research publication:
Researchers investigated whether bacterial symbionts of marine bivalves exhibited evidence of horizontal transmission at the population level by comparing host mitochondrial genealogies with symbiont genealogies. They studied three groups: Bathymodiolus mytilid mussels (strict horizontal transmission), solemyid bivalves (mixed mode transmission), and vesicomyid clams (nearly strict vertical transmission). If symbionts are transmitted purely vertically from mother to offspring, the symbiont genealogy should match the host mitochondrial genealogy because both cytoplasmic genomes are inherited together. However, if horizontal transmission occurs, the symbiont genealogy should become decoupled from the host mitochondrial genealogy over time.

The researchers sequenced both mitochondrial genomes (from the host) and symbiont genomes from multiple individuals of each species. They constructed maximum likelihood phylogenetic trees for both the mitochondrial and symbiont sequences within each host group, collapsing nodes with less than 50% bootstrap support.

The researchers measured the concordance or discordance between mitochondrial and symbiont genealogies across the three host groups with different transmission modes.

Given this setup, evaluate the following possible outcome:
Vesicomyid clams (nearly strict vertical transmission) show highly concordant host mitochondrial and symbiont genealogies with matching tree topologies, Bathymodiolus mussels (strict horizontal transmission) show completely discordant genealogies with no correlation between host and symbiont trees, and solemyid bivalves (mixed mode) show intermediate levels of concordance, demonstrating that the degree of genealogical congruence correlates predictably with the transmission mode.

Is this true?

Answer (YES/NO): NO